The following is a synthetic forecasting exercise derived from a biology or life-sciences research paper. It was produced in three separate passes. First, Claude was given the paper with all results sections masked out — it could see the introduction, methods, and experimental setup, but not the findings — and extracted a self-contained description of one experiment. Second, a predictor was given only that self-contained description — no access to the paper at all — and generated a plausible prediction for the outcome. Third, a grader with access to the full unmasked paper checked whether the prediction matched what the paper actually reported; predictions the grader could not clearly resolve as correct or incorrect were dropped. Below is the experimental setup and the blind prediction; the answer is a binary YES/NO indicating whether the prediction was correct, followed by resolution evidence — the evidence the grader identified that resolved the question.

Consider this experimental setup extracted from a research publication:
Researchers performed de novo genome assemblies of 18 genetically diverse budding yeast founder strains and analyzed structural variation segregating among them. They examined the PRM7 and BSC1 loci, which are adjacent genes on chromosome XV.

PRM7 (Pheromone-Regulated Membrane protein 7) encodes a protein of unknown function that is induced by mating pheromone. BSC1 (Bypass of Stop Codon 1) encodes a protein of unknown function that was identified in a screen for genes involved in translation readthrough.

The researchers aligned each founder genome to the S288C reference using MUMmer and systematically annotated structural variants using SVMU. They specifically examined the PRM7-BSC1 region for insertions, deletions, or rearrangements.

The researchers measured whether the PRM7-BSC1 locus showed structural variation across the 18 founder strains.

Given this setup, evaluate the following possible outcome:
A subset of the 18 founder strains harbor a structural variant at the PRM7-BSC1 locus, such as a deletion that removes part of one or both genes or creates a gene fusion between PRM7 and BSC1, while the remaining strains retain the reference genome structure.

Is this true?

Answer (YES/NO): YES